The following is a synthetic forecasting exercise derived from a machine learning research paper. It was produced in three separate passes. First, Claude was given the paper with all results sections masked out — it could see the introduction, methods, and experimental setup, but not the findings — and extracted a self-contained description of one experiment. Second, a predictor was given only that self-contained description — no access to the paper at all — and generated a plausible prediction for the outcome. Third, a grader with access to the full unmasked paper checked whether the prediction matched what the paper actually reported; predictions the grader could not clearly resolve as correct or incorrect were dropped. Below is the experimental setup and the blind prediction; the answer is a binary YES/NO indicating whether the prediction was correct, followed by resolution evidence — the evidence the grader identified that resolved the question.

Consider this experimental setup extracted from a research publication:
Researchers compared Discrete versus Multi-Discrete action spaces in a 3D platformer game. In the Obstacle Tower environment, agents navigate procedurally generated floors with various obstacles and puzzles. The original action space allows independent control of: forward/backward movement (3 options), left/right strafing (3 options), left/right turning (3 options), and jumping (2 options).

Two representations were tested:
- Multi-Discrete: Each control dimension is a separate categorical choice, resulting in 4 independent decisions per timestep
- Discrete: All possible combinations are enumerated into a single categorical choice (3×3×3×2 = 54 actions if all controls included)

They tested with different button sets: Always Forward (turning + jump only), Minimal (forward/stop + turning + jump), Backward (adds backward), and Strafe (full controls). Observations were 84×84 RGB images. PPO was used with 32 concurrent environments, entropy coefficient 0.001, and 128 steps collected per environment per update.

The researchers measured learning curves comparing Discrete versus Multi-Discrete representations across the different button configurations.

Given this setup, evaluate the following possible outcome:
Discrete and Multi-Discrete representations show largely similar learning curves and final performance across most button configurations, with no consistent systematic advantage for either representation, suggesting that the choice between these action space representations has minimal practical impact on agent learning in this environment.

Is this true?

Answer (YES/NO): YES